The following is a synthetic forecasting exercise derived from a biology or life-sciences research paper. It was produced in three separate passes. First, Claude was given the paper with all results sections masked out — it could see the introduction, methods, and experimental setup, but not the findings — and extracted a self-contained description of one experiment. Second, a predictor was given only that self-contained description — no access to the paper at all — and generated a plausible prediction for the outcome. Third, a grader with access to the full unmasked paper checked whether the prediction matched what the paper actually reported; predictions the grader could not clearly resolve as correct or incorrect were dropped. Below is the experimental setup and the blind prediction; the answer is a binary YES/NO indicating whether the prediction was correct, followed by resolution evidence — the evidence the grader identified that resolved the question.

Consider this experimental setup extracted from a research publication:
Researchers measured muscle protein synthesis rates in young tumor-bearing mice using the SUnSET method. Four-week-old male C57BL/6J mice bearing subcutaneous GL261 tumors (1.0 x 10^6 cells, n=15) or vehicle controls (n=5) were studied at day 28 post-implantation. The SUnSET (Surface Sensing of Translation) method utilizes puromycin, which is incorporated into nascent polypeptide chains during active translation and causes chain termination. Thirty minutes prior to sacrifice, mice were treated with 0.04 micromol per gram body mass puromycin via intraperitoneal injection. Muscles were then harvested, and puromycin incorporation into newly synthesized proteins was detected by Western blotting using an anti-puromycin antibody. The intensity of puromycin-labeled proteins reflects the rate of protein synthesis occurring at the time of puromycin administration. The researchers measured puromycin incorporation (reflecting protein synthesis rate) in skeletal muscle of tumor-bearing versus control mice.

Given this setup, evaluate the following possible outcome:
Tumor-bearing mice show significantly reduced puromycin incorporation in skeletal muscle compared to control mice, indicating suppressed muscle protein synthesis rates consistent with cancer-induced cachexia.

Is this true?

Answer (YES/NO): YES